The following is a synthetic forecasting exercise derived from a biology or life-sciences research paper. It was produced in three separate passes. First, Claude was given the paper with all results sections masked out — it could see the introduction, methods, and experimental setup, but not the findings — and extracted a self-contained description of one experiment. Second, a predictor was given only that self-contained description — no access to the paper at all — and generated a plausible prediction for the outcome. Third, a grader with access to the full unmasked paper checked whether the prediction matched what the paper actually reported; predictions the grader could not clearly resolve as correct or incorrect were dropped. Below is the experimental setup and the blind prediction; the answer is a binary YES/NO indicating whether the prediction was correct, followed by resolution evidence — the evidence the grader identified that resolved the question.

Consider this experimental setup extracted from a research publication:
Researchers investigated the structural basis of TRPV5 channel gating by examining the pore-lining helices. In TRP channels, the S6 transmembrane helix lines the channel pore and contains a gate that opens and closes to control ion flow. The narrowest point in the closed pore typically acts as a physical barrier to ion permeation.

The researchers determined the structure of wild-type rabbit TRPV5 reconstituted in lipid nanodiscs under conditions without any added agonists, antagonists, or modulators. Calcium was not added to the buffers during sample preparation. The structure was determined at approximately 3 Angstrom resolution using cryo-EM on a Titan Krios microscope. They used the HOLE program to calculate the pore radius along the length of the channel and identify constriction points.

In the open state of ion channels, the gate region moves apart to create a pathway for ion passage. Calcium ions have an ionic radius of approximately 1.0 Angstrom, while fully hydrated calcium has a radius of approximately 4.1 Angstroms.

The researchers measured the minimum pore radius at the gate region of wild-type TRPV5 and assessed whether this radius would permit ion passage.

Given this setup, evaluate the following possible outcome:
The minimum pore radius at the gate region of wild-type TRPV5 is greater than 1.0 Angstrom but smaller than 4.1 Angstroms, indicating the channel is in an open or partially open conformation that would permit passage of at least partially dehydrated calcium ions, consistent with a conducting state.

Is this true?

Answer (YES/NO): NO